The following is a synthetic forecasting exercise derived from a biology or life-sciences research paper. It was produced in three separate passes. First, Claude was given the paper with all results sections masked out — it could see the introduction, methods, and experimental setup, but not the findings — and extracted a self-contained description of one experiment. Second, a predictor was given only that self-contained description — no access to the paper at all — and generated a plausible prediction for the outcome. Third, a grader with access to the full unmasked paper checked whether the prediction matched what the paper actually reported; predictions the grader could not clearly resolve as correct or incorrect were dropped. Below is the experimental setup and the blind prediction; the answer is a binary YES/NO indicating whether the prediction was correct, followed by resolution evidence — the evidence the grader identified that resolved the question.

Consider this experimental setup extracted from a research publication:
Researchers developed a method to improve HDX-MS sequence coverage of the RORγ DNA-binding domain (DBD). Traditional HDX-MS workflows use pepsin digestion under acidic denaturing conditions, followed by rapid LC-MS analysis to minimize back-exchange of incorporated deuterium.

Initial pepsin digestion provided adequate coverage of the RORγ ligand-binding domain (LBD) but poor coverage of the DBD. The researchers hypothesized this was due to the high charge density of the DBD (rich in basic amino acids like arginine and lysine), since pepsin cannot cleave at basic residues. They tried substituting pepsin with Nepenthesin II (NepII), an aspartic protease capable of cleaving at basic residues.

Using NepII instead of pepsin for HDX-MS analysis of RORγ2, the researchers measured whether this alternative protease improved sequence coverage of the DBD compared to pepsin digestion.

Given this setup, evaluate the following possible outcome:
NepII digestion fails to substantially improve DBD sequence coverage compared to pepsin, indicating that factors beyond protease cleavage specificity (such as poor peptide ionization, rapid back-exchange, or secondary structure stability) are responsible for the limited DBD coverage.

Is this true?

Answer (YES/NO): NO